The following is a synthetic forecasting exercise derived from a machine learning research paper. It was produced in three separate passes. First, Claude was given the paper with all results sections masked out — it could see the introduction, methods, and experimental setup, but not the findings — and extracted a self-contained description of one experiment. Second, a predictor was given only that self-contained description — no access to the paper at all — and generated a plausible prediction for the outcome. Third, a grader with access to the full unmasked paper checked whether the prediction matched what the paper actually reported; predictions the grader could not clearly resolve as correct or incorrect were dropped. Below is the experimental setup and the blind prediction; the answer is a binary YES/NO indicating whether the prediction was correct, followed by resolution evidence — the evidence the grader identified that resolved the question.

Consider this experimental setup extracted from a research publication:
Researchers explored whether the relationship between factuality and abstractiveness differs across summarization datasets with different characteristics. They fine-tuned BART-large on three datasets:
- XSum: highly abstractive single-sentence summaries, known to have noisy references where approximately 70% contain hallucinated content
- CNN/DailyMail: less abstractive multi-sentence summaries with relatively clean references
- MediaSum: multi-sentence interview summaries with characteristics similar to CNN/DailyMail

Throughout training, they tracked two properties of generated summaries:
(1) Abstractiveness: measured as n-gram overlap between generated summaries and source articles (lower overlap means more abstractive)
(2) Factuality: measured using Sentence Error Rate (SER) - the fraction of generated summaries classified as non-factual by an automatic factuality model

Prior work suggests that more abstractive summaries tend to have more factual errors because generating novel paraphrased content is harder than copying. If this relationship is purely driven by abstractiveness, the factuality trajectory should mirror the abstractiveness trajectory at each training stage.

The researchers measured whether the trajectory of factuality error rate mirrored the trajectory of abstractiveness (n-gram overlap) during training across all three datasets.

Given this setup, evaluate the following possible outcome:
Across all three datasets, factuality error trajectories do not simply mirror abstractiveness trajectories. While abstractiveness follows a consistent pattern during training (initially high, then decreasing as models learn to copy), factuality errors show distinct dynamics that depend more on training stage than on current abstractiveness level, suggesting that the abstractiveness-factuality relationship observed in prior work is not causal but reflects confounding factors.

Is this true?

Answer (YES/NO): NO